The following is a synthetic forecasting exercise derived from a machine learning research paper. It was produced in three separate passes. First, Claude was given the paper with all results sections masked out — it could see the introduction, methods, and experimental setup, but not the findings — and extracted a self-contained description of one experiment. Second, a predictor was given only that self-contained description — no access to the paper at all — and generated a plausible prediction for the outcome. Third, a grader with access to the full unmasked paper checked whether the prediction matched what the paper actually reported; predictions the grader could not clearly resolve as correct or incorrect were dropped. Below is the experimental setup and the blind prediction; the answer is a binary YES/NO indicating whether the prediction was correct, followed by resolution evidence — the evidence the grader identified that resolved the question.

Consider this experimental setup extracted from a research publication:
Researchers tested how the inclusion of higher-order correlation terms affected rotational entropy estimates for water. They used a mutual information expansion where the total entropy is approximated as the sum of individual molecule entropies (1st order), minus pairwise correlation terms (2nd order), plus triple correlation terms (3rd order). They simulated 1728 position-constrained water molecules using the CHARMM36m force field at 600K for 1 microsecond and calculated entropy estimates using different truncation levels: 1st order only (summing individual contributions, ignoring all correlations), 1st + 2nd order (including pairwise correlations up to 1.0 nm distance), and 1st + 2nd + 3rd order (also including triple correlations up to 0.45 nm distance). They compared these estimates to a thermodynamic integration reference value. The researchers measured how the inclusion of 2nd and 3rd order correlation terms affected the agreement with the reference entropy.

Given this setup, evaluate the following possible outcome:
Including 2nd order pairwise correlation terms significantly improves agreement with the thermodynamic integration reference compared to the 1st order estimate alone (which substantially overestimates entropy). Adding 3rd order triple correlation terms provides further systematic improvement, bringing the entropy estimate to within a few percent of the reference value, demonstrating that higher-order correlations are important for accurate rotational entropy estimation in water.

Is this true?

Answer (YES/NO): NO